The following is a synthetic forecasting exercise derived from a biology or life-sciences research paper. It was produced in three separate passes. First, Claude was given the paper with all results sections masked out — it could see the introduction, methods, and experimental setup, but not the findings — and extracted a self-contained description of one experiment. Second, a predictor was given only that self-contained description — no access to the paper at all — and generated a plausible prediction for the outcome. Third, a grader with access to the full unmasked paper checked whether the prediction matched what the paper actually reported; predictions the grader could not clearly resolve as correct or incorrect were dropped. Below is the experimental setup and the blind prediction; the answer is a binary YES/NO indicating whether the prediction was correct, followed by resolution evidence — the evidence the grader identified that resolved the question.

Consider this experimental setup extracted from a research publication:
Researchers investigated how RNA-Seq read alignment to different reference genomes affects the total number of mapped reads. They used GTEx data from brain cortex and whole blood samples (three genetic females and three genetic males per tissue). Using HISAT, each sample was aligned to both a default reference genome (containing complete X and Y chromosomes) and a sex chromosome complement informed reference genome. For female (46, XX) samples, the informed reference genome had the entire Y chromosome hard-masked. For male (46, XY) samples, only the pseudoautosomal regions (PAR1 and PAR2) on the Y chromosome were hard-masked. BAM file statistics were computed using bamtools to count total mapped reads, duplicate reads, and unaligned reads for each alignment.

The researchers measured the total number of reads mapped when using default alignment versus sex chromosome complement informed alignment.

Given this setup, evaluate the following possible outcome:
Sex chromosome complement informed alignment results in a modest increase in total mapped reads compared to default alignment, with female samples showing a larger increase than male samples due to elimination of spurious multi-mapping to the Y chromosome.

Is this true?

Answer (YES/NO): NO